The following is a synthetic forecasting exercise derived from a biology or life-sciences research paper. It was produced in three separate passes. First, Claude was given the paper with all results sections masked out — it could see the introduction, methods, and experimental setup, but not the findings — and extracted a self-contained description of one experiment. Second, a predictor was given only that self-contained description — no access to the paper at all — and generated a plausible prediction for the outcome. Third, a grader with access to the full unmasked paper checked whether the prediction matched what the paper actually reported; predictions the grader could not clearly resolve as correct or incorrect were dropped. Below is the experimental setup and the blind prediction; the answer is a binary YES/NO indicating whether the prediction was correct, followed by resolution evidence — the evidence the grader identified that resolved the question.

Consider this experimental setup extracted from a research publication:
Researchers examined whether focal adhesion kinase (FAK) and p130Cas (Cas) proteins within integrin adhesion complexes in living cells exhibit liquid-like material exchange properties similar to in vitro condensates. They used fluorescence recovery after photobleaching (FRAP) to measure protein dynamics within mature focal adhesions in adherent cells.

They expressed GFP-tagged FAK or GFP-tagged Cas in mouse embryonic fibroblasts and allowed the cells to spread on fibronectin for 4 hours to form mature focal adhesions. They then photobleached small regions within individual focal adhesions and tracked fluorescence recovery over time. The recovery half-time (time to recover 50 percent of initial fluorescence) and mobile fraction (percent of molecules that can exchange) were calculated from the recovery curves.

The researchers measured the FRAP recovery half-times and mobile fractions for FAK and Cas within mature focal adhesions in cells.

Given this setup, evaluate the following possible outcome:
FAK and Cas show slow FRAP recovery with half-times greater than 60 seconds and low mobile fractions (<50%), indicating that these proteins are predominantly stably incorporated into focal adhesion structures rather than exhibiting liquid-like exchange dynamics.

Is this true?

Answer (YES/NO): NO